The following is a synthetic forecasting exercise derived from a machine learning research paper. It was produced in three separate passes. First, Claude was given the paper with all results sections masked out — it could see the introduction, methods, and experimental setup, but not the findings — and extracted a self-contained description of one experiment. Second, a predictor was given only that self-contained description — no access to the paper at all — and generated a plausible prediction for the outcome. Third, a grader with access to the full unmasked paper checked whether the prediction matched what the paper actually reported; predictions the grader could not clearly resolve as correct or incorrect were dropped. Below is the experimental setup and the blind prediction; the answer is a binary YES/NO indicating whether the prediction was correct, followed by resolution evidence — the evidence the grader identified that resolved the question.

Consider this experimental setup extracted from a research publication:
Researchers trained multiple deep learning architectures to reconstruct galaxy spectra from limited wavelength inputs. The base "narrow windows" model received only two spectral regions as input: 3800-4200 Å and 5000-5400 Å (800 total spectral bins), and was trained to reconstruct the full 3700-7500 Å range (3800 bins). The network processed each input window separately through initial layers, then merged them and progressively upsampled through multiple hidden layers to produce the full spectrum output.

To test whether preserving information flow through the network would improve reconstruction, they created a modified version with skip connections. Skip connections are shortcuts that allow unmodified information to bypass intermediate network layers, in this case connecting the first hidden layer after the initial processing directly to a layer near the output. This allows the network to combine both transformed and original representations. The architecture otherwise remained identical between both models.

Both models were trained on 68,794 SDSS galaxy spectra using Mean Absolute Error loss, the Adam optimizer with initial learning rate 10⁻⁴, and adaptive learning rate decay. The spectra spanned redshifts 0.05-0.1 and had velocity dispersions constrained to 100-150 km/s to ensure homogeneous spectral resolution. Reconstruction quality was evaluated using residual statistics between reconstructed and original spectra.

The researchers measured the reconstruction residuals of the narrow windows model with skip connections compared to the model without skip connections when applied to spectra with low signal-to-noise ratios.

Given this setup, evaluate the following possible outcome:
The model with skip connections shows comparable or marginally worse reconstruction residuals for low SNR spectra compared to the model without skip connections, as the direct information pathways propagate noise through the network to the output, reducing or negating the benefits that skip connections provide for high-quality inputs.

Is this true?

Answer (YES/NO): NO